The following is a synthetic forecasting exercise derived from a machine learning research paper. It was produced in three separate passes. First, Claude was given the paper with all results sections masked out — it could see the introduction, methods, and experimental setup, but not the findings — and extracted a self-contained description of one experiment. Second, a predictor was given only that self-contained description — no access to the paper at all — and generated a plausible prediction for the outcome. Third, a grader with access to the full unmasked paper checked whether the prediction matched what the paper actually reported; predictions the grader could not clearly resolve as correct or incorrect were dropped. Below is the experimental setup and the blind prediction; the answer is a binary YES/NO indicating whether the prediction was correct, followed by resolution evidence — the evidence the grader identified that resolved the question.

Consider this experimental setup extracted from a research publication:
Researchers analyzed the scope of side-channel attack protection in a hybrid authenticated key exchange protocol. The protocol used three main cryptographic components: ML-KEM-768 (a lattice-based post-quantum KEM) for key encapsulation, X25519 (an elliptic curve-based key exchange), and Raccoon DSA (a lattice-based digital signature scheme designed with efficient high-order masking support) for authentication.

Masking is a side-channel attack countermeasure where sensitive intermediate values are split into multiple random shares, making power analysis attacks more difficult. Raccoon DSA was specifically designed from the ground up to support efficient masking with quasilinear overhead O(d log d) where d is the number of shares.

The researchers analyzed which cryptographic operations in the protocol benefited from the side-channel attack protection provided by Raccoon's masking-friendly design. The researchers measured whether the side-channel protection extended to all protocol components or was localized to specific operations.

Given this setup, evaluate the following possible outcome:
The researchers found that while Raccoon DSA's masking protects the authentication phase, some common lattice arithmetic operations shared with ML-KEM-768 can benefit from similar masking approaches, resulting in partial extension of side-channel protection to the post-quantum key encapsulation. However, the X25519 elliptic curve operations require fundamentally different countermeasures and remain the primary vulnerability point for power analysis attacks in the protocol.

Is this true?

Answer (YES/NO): NO